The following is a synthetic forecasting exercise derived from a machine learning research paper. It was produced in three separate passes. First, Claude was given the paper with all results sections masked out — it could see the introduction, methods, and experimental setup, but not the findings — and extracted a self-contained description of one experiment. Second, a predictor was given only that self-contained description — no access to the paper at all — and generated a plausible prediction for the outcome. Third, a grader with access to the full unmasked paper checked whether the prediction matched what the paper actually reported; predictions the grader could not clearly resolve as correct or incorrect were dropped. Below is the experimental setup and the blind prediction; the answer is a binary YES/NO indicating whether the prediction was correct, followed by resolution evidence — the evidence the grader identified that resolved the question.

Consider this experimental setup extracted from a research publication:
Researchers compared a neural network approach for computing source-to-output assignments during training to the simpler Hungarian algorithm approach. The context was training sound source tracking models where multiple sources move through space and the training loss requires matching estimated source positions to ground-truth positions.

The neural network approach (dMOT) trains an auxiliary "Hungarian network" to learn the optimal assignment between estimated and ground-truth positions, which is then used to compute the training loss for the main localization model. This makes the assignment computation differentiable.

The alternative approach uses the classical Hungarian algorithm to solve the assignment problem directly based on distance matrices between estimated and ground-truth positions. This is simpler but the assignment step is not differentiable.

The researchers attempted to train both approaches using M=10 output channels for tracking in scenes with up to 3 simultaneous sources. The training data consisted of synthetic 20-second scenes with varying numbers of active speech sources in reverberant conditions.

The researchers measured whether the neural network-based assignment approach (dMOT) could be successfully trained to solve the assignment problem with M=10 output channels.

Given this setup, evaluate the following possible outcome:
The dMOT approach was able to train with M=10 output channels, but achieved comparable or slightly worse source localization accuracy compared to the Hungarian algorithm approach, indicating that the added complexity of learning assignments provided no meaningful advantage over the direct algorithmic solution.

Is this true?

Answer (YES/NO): NO